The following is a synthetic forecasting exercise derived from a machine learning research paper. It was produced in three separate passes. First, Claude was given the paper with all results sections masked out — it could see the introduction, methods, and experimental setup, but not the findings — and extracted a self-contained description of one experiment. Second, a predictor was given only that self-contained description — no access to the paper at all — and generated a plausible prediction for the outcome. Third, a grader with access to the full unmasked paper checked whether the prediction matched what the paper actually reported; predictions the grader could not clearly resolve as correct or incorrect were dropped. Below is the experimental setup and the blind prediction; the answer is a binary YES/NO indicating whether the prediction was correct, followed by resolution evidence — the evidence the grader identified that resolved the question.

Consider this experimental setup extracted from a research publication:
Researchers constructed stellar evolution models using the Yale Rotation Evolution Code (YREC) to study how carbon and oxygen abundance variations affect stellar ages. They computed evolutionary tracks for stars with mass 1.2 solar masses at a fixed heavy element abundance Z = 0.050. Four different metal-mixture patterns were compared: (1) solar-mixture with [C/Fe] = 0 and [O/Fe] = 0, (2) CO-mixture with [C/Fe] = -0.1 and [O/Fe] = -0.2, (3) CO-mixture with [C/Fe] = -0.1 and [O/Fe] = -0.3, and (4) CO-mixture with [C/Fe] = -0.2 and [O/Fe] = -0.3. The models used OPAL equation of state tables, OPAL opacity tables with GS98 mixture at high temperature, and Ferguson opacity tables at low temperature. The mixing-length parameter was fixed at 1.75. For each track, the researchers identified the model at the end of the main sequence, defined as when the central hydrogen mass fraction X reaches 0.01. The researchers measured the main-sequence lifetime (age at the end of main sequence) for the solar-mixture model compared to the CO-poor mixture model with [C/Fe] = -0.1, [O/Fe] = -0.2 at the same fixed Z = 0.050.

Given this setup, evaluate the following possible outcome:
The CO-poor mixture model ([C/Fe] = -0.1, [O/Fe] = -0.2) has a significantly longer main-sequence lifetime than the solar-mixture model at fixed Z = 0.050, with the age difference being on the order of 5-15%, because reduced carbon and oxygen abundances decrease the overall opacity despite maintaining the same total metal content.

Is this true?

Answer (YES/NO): NO